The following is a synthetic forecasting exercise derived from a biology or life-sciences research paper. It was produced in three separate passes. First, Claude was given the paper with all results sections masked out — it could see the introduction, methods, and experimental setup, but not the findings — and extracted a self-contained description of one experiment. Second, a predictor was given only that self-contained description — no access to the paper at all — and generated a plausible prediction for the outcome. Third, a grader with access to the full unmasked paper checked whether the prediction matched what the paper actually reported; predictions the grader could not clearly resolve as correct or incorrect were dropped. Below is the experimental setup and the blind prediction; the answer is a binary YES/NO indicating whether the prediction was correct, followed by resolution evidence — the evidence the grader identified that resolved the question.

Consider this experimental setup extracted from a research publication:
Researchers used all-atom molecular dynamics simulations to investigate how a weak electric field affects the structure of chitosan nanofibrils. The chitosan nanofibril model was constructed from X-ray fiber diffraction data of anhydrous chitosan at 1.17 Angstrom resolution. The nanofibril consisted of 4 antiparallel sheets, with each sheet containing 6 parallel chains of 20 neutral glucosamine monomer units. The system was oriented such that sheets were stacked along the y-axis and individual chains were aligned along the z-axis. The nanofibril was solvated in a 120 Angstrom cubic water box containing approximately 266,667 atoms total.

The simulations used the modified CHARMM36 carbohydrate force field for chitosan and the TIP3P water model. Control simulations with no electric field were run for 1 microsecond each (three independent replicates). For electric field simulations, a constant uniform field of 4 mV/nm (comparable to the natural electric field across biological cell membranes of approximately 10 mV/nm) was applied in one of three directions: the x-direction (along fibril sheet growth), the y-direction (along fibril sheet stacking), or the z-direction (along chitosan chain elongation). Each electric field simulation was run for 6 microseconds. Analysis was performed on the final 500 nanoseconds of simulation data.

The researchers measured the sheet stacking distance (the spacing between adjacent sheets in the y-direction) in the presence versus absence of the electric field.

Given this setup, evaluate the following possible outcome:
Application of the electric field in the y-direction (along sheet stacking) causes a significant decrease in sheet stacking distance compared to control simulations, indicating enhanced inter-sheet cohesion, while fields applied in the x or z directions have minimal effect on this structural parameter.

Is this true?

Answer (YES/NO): NO